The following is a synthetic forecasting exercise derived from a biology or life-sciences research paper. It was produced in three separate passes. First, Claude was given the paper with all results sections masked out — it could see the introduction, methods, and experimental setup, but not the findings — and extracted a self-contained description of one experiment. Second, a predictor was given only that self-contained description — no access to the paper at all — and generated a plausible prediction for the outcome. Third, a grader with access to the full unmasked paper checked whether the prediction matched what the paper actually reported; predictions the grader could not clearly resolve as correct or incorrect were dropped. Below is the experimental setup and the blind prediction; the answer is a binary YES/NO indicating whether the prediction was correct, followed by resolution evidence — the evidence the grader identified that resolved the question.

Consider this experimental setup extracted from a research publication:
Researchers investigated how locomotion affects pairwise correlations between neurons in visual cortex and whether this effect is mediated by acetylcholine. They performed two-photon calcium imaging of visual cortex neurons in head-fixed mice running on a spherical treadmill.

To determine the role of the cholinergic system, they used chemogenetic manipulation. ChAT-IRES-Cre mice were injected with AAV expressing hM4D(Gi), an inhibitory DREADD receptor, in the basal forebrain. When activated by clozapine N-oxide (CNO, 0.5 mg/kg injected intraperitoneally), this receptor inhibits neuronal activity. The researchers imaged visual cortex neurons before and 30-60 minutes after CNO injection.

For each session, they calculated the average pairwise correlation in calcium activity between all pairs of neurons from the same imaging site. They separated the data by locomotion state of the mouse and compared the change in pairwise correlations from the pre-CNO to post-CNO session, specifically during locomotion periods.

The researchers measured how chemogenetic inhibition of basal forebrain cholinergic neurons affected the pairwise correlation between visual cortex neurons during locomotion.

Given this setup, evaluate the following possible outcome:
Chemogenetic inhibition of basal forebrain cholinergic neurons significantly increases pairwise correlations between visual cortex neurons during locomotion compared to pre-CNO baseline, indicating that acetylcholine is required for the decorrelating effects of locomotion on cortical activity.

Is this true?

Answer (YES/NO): NO